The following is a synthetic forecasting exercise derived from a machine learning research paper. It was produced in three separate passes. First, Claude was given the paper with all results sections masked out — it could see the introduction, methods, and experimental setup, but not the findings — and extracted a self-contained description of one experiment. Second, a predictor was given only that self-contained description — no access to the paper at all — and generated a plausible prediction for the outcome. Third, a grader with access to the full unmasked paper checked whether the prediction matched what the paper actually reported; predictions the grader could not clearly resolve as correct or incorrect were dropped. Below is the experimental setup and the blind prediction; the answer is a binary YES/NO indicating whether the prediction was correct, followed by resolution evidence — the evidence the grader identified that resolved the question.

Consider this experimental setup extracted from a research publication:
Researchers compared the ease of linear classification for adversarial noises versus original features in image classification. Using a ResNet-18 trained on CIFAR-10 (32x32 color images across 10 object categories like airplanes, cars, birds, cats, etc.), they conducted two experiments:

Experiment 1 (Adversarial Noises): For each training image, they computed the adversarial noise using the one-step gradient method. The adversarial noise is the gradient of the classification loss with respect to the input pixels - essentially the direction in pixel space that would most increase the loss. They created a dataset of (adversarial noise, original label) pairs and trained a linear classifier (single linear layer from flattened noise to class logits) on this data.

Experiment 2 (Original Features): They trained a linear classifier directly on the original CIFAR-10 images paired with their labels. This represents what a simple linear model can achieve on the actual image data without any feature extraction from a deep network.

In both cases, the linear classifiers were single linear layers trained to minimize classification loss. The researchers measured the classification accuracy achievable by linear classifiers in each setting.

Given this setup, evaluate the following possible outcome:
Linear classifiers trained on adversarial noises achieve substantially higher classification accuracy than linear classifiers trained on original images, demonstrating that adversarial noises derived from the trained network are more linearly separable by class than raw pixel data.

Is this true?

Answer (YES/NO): YES